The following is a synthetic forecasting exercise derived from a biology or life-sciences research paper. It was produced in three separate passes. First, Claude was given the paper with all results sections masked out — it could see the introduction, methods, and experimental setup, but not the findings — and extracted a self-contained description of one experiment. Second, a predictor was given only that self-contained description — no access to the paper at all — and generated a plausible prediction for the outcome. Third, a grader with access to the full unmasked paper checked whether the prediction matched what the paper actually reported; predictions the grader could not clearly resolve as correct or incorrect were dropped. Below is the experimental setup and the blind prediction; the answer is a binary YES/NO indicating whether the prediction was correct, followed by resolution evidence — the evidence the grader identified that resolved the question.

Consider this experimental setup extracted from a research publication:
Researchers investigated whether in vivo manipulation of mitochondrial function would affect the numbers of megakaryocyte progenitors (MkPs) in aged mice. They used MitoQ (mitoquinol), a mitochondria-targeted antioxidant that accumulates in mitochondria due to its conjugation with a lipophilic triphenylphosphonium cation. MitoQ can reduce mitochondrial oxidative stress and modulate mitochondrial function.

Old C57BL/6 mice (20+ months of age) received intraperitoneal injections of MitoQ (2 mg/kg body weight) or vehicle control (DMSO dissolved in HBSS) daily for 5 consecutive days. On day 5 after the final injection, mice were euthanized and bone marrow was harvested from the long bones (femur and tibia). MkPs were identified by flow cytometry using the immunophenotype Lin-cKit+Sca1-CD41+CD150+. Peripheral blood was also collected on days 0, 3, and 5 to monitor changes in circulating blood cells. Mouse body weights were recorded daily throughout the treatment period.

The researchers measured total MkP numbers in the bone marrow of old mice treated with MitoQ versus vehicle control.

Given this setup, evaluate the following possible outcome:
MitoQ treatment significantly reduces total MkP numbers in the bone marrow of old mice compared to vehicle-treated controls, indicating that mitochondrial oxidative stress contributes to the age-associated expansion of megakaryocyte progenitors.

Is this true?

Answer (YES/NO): NO